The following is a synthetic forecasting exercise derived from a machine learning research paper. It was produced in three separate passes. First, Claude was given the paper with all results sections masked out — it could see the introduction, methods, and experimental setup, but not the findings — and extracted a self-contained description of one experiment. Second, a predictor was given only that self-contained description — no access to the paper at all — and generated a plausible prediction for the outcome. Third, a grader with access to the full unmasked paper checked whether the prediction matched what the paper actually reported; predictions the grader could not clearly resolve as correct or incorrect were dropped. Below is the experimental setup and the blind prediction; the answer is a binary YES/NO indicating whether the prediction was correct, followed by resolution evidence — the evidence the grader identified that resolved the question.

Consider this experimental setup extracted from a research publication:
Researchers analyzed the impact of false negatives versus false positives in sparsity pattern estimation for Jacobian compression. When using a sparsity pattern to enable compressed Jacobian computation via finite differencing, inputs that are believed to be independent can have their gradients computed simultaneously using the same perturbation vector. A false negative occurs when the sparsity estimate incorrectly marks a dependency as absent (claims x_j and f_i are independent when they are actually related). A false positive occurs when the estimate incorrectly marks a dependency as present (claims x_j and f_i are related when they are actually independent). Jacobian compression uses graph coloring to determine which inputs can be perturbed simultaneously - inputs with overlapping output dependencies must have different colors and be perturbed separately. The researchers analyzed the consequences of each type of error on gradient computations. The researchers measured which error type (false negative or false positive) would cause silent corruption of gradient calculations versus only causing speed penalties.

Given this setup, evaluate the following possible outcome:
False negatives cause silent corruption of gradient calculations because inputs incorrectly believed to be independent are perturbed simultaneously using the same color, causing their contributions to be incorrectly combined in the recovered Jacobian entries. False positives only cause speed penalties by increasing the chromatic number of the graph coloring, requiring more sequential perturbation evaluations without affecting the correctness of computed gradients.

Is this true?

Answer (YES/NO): YES